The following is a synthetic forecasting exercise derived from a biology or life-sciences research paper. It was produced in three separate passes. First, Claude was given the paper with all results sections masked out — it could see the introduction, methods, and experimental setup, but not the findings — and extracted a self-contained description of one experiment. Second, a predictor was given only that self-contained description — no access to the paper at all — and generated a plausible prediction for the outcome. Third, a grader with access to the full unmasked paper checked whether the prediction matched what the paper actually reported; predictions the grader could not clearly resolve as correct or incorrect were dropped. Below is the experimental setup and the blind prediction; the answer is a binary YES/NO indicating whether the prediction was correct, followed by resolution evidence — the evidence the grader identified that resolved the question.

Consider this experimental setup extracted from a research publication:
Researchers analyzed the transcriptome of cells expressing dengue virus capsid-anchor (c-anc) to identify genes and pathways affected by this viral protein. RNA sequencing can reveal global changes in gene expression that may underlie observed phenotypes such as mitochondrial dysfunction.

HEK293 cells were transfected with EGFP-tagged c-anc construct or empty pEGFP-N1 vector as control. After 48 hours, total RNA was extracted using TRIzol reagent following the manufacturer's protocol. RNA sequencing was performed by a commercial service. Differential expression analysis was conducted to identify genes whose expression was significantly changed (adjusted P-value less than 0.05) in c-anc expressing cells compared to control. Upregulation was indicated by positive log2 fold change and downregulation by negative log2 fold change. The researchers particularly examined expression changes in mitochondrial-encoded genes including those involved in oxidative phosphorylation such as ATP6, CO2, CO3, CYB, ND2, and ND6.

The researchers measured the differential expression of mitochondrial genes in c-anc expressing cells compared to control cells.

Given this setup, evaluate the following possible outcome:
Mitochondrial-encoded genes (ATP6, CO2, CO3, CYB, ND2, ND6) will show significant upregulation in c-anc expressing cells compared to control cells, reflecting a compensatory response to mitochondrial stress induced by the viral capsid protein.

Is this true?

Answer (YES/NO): NO